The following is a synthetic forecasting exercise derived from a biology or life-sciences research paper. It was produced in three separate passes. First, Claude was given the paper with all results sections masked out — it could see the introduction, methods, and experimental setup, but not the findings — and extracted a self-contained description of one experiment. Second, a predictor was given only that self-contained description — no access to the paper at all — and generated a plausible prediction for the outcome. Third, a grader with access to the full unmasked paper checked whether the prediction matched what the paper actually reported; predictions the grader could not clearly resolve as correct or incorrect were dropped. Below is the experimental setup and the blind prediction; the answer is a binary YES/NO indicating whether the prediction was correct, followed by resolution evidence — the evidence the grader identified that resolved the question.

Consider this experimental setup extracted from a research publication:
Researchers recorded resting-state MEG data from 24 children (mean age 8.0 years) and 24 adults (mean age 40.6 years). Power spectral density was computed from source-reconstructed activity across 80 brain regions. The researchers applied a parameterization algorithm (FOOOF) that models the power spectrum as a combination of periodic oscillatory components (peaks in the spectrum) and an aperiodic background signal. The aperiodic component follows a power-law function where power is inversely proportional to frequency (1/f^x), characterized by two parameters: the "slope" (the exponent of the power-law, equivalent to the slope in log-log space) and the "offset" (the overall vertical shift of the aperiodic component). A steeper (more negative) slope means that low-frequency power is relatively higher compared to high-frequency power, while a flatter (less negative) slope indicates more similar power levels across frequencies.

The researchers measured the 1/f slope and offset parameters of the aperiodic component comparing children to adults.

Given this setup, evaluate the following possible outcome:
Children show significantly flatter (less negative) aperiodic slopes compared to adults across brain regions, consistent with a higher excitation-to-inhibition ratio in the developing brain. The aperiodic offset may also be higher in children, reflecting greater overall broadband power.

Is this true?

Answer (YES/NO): NO